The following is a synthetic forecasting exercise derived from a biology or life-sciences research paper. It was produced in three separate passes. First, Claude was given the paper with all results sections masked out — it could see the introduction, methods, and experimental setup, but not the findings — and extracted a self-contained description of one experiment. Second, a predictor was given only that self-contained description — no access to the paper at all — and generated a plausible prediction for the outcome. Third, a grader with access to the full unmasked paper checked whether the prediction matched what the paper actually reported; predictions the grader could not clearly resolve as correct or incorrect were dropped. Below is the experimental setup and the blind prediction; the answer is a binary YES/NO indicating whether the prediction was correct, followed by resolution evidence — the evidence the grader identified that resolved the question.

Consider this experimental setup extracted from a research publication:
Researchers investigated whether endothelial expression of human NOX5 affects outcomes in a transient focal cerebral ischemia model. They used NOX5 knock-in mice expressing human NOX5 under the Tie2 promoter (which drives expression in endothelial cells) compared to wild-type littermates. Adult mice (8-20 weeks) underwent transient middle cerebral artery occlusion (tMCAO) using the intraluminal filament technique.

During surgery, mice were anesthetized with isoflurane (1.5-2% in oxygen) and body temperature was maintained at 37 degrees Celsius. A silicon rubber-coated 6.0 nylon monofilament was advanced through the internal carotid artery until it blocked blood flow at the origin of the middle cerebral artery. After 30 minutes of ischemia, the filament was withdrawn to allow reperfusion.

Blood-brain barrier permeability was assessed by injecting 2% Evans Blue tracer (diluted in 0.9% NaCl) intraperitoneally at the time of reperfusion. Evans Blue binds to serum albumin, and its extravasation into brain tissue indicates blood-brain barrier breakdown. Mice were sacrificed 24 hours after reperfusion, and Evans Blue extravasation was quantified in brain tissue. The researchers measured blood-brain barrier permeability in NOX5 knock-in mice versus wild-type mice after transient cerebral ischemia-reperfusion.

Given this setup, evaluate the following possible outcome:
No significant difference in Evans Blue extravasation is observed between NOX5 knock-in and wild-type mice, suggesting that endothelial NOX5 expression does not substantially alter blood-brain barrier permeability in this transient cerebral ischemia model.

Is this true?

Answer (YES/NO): NO